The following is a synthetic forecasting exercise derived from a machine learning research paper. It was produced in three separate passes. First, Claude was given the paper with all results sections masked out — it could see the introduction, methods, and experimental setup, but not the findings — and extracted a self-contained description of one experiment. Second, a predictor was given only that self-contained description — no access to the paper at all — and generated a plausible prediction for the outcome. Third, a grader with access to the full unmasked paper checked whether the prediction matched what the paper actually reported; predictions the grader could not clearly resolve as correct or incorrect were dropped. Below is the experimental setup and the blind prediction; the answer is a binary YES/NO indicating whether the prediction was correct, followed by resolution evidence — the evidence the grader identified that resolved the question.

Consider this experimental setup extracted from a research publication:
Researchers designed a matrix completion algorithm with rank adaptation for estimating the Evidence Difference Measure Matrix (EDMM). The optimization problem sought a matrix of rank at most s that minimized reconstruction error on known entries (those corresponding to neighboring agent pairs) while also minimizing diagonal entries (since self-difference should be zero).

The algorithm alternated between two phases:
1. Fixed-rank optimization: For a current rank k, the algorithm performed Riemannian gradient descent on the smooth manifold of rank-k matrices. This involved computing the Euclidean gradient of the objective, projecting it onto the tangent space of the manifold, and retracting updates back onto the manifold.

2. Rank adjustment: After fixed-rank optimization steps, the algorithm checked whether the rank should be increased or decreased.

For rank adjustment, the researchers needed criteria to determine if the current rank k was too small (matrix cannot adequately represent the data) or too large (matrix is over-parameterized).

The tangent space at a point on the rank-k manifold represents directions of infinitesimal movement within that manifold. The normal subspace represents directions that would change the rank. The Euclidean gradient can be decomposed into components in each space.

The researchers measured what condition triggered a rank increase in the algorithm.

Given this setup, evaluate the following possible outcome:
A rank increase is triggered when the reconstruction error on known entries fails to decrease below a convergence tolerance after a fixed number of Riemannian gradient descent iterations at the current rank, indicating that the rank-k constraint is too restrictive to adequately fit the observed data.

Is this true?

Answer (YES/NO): NO